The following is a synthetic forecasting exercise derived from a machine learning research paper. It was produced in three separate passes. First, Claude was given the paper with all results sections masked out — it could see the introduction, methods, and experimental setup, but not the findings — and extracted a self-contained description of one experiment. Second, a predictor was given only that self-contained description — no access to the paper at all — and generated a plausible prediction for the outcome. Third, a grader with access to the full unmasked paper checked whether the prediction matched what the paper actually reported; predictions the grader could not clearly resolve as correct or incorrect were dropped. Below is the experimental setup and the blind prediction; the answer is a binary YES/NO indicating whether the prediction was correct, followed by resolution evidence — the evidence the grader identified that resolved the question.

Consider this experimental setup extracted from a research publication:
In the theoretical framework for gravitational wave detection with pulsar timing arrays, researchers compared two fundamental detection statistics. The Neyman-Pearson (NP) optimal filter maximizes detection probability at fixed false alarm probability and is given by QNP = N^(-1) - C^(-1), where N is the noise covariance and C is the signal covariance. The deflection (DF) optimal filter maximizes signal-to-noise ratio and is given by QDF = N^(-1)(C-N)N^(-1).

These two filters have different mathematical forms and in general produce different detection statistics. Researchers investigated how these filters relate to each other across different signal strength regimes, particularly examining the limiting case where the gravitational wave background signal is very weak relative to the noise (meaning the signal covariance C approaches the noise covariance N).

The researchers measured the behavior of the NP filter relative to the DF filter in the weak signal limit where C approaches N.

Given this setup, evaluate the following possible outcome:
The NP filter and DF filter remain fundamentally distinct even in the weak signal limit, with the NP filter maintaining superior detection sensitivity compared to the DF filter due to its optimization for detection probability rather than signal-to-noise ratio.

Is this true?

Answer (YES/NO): NO